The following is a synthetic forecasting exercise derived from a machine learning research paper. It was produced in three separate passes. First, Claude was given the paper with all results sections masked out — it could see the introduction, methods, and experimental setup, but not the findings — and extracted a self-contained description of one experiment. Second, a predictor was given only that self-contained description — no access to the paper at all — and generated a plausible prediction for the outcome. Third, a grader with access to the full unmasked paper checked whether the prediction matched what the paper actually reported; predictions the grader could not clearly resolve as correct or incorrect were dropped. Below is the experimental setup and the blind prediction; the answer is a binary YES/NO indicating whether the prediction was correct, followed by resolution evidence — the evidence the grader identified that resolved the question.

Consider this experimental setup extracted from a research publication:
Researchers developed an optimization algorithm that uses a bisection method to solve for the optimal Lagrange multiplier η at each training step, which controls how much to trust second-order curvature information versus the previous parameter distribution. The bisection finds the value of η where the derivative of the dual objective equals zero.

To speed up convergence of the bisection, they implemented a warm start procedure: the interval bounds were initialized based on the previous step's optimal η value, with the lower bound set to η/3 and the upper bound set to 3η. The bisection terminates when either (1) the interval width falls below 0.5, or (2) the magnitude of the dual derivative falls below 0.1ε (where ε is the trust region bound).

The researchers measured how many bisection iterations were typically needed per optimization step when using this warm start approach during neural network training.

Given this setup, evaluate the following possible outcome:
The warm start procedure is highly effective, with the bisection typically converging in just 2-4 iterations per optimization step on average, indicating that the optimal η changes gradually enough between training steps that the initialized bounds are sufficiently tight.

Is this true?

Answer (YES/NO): YES